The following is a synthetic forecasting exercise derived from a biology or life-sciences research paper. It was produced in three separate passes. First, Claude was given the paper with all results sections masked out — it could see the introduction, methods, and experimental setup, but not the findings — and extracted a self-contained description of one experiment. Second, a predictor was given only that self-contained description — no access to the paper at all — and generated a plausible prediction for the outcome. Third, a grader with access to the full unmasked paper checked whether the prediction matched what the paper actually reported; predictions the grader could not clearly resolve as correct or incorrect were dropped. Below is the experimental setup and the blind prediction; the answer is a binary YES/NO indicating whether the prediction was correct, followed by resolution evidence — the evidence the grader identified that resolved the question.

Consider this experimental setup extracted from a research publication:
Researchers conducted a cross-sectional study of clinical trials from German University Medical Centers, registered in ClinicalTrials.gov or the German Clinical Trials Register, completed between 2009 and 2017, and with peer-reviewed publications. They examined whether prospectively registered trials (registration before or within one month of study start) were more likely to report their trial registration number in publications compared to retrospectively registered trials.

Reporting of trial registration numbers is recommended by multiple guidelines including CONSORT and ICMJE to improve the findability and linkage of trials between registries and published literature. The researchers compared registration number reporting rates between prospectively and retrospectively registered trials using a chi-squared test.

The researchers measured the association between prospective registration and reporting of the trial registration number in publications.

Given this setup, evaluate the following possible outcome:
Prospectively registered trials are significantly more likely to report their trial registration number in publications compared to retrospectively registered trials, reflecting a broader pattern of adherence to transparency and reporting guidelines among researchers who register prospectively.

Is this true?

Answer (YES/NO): YES